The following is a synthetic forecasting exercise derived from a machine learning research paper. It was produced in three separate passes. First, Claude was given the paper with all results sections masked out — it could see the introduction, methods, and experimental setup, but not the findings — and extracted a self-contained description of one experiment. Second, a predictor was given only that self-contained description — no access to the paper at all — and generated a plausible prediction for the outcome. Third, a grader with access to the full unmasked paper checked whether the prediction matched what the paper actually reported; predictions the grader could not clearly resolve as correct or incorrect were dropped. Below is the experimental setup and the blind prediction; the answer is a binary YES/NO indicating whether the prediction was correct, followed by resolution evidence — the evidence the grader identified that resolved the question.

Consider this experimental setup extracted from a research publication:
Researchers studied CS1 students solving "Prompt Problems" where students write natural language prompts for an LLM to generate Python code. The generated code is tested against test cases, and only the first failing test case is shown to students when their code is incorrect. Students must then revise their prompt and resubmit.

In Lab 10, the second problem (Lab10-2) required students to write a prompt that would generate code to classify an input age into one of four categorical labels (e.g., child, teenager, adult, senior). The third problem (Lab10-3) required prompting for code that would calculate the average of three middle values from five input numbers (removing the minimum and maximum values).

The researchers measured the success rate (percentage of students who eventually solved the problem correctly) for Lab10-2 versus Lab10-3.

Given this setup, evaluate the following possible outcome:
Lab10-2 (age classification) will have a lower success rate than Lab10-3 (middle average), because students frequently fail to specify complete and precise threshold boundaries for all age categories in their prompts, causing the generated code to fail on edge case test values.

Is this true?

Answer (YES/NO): NO